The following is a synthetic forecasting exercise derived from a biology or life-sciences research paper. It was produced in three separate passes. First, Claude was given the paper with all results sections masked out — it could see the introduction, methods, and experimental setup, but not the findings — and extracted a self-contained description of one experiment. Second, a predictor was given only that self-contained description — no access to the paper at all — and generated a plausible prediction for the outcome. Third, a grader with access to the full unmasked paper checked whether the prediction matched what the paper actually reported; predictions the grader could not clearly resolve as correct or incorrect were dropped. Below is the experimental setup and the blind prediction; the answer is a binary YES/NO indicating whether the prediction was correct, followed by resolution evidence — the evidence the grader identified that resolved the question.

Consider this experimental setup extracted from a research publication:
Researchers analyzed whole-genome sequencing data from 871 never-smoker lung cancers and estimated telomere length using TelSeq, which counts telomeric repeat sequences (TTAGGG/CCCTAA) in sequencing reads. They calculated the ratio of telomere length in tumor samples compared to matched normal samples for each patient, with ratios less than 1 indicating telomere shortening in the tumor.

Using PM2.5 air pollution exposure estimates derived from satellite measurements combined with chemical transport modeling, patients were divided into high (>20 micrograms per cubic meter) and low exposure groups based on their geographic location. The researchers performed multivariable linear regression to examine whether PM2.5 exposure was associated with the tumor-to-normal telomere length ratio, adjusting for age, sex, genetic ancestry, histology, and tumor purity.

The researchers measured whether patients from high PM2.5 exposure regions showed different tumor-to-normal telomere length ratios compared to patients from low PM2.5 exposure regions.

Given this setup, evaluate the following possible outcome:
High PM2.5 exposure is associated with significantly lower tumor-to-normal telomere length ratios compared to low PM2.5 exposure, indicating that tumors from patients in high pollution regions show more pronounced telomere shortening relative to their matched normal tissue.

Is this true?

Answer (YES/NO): YES